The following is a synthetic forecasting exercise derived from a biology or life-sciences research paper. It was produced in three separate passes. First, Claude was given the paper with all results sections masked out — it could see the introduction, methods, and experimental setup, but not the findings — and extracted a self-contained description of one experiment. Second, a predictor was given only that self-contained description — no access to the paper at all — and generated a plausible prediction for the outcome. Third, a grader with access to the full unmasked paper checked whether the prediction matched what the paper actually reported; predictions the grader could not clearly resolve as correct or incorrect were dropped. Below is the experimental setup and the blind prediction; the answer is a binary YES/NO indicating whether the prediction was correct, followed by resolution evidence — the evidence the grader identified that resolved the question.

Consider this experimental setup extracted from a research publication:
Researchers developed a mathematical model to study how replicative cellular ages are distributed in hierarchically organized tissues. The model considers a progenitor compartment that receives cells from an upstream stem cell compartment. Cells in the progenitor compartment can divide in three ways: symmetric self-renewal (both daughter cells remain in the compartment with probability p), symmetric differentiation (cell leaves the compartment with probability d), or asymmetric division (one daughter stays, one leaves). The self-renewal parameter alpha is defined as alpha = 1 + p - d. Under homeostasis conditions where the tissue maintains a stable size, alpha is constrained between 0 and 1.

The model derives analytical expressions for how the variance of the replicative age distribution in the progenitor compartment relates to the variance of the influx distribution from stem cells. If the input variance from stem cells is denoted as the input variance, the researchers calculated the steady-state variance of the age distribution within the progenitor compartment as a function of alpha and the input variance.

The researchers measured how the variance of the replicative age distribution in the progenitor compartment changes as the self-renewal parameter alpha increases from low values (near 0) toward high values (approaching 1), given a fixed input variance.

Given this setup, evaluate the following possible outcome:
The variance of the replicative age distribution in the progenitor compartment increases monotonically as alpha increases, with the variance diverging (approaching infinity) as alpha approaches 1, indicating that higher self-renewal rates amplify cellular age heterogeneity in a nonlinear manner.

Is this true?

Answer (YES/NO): YES